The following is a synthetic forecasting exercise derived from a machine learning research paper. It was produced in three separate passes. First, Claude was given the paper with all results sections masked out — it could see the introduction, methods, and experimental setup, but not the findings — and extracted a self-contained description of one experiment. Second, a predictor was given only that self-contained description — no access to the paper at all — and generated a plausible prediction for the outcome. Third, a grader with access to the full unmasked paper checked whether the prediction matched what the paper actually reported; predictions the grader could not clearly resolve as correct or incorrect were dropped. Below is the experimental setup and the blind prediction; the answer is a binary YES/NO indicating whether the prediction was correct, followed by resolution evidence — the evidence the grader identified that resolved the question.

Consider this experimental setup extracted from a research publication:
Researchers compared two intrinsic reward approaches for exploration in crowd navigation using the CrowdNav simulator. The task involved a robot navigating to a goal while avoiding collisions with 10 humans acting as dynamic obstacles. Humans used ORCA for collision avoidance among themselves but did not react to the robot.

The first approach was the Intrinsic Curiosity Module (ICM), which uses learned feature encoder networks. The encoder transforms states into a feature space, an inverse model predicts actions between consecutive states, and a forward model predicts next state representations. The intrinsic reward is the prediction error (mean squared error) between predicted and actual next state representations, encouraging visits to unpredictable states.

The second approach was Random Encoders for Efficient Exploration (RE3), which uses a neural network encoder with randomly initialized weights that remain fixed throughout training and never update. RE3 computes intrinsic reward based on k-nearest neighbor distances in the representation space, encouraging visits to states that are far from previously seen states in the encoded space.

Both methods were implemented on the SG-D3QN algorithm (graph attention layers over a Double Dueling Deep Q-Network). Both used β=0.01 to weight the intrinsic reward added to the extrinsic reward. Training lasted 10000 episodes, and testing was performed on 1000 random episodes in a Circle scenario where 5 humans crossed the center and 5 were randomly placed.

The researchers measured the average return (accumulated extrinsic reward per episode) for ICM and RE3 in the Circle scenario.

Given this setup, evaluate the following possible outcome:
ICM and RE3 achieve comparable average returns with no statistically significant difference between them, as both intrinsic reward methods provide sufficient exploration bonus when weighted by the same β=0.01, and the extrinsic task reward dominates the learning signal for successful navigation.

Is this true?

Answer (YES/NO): NO